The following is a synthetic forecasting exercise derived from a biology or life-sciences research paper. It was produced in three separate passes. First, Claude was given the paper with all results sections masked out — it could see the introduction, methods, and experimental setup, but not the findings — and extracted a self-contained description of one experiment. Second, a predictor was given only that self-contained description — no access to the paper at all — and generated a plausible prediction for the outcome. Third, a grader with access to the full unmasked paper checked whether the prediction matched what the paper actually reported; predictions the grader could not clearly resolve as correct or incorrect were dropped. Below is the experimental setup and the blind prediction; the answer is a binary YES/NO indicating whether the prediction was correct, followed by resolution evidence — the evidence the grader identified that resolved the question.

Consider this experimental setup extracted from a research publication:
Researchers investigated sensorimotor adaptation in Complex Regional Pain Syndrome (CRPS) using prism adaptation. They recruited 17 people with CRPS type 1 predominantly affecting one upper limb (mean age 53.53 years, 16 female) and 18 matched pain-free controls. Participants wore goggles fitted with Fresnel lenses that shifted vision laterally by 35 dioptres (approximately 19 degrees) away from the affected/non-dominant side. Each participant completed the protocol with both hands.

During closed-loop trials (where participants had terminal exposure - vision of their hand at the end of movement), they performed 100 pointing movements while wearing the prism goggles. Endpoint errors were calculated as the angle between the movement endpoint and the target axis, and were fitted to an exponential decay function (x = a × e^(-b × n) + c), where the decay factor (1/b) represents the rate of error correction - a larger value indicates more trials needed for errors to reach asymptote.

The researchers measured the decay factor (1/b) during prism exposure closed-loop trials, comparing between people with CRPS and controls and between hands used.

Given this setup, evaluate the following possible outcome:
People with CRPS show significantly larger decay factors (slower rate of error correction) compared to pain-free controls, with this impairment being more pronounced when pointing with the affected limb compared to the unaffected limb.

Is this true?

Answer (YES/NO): NO